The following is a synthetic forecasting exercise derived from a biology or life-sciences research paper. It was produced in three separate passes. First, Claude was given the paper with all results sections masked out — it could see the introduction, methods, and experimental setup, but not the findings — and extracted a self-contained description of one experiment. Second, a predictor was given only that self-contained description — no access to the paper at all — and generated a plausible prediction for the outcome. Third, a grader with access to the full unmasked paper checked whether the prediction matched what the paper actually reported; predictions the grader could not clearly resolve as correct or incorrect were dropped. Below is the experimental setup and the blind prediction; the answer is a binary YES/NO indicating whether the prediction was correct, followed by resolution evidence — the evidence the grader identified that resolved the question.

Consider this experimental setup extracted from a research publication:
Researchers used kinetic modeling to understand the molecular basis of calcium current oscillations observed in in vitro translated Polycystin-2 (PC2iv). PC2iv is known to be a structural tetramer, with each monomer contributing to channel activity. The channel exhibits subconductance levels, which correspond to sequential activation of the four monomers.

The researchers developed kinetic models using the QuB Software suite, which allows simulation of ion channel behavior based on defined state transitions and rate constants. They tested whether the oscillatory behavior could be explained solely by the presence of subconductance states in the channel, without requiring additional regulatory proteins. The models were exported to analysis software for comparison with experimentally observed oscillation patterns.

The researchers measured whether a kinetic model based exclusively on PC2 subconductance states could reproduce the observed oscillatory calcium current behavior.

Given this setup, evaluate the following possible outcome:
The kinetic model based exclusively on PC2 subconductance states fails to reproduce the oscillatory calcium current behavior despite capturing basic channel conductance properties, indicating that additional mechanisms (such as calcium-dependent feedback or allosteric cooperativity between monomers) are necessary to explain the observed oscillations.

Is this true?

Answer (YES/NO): YES